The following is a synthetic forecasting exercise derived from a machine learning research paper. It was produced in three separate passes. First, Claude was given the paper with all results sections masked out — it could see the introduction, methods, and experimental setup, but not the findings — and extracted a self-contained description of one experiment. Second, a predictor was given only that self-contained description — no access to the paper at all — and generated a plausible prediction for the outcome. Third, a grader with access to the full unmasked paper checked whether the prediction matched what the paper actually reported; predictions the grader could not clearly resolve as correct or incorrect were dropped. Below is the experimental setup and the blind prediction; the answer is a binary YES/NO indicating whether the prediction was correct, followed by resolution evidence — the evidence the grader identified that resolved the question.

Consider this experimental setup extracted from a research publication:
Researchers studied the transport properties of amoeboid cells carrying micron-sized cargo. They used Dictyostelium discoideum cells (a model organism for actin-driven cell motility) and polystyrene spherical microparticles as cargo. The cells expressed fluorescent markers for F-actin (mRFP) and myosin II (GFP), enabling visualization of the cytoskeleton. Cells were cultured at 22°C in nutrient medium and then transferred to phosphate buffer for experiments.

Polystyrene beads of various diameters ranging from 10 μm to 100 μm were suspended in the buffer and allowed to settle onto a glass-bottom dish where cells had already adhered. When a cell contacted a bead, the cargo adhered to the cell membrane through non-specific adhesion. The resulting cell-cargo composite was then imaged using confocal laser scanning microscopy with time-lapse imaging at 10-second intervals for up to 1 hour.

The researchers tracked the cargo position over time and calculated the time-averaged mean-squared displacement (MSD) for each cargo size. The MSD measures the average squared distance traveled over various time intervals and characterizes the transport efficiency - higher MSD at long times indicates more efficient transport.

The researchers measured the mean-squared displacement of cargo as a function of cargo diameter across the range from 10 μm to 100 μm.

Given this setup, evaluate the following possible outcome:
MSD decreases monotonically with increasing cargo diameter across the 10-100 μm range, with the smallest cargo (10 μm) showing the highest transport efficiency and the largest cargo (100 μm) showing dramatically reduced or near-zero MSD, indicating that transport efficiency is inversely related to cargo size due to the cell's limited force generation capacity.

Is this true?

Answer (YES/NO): NO